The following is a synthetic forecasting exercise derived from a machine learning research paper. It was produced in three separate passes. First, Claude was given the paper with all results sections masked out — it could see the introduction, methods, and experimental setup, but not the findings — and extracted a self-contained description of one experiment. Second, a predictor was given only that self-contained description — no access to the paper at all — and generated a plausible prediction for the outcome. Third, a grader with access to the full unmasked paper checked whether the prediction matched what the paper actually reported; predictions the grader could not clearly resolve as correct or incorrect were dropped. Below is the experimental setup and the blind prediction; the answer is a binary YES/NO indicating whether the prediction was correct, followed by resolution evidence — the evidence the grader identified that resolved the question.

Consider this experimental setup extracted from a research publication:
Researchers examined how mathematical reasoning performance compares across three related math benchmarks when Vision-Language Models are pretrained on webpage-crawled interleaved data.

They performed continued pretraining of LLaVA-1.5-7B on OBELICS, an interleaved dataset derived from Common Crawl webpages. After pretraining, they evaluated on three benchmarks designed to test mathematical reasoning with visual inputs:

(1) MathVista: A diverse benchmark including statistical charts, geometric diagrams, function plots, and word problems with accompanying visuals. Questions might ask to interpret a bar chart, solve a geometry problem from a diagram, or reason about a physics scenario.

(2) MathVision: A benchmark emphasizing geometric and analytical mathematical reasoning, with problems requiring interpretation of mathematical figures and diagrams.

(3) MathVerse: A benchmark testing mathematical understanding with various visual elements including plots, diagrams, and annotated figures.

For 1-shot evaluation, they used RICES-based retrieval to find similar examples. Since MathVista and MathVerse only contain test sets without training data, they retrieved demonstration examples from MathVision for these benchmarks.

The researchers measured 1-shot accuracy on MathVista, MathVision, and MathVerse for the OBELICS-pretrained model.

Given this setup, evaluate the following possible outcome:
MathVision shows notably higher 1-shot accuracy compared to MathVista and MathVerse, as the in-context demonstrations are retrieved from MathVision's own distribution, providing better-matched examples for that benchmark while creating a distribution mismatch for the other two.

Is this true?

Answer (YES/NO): NO